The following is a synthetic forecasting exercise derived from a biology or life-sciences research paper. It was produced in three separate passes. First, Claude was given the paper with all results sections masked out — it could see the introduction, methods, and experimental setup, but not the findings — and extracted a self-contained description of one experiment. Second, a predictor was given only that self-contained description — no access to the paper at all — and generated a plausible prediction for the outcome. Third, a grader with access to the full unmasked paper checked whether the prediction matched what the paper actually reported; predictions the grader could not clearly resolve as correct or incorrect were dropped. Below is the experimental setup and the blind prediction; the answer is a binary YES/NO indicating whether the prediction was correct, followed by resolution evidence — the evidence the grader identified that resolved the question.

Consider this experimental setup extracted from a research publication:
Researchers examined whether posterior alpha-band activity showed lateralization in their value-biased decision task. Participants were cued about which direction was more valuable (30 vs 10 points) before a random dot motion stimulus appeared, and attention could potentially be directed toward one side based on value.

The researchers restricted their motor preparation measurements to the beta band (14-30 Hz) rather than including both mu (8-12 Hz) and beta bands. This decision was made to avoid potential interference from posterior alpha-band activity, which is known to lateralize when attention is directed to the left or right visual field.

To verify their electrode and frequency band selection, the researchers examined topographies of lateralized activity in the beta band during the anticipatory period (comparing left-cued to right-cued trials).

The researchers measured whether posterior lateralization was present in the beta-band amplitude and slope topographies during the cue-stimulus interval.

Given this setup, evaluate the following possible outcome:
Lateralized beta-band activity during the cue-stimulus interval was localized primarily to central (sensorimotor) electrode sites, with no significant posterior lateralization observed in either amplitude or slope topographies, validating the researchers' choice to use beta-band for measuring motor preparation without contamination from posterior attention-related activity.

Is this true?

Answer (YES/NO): NO